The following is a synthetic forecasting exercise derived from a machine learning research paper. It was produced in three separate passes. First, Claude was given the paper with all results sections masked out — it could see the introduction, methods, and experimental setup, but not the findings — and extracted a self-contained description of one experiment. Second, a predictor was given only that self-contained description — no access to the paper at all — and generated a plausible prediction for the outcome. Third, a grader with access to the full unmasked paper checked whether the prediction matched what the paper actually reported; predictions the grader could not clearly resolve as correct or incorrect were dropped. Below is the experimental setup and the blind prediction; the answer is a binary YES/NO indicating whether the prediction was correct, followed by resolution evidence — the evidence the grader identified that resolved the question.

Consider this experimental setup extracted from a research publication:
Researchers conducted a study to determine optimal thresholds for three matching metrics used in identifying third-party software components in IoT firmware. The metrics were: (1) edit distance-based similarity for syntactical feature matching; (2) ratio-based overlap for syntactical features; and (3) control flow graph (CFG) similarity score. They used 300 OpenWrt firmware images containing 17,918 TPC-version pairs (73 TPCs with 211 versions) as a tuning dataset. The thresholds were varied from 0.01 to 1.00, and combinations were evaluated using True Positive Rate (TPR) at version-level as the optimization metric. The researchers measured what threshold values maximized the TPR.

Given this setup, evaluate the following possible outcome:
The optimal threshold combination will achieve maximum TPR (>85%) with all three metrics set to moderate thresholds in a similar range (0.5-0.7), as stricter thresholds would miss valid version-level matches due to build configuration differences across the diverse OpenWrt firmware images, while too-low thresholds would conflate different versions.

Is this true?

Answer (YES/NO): NO